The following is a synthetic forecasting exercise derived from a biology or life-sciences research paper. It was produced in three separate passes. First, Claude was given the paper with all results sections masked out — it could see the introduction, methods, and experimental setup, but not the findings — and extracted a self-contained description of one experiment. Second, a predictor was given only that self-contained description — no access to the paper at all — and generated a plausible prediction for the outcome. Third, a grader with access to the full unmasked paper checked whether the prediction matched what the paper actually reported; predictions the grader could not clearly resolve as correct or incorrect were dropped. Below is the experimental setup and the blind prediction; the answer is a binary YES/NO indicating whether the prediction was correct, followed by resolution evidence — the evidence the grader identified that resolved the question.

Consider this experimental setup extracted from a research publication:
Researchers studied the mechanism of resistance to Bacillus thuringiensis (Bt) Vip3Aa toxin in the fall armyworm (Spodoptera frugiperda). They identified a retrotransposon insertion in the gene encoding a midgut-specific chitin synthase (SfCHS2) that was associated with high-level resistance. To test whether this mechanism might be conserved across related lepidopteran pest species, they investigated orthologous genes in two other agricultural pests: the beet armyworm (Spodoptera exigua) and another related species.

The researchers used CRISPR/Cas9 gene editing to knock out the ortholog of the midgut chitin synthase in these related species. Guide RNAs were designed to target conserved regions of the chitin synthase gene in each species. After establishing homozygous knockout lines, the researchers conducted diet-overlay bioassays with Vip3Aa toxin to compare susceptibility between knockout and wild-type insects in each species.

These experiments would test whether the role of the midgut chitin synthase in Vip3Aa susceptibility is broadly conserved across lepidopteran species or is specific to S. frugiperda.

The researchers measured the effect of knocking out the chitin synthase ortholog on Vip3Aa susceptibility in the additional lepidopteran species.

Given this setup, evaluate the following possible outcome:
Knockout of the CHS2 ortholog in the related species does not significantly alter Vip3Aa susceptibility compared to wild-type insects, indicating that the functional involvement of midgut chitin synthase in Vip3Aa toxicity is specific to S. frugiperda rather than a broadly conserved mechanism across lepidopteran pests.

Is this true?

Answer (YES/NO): NO